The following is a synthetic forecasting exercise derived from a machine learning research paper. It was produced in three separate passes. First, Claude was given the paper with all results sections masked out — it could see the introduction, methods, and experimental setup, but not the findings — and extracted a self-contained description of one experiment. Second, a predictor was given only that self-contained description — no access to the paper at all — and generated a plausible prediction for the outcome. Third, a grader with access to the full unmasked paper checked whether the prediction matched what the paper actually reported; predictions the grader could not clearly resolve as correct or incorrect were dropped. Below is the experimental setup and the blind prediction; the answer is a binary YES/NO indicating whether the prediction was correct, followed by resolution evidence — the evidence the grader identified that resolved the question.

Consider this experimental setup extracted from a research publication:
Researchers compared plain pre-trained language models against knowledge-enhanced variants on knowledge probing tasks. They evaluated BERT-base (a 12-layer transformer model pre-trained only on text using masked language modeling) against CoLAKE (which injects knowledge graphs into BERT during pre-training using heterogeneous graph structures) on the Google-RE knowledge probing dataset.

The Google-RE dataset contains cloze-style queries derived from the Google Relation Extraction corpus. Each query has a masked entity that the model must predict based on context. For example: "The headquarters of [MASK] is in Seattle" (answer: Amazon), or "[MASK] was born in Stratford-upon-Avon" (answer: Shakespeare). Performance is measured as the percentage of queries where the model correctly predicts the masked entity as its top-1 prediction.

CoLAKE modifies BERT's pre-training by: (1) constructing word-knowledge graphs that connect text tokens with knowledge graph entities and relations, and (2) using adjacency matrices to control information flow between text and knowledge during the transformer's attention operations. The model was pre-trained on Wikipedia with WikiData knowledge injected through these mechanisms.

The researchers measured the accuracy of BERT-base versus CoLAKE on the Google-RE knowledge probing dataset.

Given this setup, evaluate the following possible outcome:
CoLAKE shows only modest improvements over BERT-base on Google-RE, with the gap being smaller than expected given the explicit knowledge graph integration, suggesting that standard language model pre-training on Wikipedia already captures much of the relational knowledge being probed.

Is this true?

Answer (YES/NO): NO